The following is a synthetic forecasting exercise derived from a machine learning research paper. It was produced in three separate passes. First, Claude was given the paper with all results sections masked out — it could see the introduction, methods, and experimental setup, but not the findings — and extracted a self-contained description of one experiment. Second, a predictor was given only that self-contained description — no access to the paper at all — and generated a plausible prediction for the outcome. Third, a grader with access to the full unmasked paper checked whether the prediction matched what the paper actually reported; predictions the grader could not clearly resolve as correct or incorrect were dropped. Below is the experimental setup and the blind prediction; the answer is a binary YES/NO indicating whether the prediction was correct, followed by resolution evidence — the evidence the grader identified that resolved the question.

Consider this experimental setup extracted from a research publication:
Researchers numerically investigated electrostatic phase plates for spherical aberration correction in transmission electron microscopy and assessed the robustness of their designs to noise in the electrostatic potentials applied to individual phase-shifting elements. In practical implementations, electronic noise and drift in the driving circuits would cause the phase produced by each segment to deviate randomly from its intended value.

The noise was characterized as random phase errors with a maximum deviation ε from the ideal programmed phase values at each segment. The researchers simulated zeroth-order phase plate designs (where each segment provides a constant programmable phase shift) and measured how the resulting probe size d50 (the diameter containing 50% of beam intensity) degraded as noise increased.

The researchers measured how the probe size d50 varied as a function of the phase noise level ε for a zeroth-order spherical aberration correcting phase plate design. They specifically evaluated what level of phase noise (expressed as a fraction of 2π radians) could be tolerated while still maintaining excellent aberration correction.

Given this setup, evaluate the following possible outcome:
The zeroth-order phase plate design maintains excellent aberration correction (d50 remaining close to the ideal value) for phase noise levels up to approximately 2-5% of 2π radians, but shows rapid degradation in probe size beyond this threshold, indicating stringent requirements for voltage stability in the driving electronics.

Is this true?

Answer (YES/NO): NO